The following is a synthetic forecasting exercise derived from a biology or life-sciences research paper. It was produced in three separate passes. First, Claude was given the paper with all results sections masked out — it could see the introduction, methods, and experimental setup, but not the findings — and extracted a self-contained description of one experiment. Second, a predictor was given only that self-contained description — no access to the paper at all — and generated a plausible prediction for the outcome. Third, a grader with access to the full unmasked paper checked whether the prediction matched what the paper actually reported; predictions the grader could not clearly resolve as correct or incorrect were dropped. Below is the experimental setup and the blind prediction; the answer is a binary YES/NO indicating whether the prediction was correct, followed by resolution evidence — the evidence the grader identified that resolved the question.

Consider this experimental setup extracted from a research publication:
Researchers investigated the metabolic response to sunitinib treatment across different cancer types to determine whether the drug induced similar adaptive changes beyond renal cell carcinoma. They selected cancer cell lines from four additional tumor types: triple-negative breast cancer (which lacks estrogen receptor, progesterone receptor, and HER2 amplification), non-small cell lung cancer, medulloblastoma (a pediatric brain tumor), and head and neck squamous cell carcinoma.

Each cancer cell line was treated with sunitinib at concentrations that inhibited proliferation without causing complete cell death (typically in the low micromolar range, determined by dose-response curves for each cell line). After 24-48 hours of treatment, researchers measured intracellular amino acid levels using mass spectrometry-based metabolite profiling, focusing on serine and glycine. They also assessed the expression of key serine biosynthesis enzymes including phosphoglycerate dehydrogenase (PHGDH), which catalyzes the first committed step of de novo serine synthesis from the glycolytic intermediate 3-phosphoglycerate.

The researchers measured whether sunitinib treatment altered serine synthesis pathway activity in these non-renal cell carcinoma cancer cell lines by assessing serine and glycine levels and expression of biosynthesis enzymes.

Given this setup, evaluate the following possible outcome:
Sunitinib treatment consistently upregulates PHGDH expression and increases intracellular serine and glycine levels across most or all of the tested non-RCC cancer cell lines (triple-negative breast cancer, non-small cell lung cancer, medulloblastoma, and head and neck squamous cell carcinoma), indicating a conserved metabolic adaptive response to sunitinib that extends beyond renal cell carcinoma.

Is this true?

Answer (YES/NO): NO